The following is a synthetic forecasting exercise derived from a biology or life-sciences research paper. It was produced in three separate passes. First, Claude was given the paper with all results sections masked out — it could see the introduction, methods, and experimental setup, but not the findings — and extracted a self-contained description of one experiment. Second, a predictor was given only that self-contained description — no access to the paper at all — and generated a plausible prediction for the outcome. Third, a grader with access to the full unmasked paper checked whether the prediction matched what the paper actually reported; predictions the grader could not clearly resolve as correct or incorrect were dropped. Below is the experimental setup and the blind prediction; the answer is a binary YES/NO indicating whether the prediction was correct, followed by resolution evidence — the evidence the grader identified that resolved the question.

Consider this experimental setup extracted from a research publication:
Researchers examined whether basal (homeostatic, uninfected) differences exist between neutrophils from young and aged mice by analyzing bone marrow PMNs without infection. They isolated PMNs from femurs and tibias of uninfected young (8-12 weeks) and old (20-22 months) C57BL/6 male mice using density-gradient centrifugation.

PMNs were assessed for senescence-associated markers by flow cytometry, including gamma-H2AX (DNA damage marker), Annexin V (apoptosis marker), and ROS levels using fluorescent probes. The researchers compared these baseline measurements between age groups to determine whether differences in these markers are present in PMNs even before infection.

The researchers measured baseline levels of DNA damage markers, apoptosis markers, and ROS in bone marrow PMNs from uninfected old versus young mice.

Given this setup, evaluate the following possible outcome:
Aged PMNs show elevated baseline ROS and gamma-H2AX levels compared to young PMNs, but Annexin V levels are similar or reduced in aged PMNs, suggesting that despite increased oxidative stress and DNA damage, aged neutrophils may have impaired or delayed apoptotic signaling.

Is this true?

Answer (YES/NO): NO